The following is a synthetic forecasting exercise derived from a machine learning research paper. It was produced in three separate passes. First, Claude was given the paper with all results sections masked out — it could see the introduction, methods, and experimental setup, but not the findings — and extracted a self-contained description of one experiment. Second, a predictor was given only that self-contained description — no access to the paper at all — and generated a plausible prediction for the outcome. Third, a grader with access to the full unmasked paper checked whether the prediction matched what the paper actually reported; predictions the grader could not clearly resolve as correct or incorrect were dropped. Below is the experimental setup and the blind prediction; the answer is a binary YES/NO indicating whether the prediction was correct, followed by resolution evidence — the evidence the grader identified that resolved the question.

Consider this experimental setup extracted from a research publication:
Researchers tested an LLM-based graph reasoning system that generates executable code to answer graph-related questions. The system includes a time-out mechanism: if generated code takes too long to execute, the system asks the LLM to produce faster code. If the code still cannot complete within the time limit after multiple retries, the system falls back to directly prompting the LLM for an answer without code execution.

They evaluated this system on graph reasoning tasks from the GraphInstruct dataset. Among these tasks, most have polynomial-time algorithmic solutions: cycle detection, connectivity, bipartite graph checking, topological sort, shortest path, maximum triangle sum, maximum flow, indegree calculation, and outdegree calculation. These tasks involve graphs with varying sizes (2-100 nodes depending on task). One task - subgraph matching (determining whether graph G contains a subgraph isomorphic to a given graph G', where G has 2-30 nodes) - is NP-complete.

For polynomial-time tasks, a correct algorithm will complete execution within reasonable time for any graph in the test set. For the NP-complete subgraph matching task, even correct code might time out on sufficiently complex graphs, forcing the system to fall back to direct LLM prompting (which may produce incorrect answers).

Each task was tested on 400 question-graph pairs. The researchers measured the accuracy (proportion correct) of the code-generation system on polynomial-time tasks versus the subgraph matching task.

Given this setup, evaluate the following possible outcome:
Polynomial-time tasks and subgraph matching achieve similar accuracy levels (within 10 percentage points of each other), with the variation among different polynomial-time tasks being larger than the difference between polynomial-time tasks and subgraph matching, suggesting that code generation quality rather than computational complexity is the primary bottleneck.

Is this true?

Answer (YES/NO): NO